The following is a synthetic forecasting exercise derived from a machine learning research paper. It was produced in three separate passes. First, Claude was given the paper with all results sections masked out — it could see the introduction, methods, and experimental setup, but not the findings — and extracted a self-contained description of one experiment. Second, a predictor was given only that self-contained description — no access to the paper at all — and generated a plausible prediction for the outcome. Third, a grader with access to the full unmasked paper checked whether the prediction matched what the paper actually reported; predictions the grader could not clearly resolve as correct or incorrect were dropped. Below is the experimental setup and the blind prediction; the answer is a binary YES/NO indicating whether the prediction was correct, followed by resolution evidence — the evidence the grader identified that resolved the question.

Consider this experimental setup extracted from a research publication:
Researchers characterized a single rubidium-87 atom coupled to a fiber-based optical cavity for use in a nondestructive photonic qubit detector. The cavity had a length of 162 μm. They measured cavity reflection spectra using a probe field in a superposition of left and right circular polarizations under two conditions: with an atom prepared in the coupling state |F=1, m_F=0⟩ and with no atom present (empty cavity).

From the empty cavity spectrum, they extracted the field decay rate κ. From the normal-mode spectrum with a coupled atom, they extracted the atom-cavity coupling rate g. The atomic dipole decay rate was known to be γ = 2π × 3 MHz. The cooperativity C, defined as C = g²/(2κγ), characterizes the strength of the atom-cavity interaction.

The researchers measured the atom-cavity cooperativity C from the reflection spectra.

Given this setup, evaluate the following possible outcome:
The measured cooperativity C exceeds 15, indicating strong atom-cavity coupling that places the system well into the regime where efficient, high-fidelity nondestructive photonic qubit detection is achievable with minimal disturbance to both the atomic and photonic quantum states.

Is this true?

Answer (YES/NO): NO